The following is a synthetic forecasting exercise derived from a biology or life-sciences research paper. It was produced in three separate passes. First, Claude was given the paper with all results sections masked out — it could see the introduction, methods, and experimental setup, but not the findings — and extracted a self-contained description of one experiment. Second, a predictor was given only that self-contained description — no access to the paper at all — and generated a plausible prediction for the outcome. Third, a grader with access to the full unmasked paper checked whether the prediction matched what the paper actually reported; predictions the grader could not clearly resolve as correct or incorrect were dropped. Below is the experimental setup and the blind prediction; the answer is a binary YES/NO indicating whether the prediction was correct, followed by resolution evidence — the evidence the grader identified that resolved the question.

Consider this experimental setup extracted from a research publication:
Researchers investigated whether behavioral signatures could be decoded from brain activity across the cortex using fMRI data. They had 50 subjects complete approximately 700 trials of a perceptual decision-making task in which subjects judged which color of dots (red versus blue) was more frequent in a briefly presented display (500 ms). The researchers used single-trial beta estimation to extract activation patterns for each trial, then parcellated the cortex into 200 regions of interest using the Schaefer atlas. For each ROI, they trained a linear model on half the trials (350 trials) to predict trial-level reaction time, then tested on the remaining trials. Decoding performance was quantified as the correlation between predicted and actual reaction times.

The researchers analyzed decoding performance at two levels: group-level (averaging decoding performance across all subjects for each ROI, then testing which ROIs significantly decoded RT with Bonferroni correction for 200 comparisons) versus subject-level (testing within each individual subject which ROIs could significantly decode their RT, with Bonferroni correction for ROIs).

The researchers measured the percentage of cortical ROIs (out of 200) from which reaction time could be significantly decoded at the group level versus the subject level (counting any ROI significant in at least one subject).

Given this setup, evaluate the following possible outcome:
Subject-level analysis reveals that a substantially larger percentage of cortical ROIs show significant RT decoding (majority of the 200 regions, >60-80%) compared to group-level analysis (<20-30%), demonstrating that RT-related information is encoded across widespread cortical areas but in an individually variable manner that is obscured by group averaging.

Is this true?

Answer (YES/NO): YES